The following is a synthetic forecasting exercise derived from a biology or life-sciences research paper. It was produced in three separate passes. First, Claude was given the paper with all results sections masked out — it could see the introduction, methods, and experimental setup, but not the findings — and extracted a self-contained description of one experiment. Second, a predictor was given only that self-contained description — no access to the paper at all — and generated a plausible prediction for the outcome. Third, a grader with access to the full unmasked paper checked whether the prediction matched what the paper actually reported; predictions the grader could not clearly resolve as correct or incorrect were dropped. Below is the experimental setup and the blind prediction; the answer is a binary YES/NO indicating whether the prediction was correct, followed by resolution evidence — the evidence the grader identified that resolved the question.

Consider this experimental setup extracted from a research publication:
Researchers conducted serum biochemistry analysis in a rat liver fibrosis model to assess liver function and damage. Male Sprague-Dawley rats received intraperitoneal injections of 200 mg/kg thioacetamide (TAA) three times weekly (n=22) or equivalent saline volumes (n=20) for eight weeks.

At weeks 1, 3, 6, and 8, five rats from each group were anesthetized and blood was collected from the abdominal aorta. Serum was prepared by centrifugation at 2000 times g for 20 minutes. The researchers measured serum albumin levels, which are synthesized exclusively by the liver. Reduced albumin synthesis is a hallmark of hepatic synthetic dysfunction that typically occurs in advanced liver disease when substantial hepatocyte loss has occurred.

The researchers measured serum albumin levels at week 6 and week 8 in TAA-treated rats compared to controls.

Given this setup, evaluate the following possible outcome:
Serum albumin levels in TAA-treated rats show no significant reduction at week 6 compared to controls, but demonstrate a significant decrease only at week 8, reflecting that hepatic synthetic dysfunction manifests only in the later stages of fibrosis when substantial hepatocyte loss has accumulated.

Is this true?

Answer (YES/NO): NO